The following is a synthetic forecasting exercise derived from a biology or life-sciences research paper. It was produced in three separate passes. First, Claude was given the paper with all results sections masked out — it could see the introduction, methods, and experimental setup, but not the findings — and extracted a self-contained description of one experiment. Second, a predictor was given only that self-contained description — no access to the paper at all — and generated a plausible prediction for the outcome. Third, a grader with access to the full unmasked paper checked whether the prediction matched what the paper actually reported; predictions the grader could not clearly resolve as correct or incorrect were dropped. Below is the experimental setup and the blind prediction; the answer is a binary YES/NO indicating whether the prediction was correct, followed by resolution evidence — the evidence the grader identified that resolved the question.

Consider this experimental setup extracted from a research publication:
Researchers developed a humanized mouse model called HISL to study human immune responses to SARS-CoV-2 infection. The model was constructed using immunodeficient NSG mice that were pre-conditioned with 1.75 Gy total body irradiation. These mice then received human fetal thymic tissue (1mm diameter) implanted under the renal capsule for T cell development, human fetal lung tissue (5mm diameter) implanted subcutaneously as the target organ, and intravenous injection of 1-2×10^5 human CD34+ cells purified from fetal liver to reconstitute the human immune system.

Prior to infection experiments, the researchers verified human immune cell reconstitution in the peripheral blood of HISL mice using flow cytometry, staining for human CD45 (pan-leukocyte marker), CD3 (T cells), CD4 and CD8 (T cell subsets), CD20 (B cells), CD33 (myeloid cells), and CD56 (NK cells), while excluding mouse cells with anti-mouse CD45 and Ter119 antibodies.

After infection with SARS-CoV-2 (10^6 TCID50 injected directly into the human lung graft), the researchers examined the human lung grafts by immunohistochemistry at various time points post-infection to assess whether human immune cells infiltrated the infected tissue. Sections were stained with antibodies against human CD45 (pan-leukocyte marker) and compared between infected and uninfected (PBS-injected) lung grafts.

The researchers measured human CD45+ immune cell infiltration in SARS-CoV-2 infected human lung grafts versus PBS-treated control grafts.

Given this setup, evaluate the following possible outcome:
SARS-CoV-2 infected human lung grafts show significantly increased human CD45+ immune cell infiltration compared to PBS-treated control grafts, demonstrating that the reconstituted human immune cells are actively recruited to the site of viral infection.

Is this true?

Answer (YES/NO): YES